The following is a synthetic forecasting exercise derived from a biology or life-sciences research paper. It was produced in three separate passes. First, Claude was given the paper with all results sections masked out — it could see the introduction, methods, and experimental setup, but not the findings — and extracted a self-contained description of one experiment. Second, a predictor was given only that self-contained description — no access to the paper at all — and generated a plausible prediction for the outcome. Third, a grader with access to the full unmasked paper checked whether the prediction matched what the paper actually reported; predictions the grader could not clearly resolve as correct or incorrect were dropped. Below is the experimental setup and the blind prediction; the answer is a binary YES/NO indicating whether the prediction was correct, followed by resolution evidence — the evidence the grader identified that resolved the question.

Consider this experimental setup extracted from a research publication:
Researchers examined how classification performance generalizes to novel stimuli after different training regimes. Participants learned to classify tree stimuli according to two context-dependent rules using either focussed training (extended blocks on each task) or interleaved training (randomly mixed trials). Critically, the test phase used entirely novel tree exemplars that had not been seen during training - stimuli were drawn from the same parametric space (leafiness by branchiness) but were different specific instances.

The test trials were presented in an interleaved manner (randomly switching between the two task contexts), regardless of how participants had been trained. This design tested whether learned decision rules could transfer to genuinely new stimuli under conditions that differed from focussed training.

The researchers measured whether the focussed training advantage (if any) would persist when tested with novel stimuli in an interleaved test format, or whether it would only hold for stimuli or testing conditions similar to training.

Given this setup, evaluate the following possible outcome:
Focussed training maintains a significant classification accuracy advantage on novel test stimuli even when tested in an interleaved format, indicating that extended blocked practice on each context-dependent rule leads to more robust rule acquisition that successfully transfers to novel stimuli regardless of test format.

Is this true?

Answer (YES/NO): YES